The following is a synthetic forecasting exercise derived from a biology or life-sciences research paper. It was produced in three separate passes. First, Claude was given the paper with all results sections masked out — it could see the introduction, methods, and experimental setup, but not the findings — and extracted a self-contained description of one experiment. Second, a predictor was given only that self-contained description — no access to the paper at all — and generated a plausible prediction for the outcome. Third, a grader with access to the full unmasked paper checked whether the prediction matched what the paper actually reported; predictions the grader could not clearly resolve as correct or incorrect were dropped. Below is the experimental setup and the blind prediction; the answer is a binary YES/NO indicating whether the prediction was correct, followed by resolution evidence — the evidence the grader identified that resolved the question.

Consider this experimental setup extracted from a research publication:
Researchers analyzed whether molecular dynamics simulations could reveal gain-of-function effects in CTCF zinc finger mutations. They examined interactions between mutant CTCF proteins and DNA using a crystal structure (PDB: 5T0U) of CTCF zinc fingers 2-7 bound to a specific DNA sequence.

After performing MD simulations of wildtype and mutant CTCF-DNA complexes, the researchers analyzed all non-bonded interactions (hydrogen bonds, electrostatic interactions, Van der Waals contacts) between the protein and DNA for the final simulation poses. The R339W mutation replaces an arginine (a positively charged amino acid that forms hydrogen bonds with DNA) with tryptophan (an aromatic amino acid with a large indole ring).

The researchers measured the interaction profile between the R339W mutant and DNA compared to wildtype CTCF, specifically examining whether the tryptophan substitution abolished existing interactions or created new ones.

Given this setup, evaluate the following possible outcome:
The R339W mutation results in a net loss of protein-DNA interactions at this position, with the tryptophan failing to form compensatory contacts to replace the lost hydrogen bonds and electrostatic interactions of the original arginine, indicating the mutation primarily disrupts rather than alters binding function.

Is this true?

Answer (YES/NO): YES